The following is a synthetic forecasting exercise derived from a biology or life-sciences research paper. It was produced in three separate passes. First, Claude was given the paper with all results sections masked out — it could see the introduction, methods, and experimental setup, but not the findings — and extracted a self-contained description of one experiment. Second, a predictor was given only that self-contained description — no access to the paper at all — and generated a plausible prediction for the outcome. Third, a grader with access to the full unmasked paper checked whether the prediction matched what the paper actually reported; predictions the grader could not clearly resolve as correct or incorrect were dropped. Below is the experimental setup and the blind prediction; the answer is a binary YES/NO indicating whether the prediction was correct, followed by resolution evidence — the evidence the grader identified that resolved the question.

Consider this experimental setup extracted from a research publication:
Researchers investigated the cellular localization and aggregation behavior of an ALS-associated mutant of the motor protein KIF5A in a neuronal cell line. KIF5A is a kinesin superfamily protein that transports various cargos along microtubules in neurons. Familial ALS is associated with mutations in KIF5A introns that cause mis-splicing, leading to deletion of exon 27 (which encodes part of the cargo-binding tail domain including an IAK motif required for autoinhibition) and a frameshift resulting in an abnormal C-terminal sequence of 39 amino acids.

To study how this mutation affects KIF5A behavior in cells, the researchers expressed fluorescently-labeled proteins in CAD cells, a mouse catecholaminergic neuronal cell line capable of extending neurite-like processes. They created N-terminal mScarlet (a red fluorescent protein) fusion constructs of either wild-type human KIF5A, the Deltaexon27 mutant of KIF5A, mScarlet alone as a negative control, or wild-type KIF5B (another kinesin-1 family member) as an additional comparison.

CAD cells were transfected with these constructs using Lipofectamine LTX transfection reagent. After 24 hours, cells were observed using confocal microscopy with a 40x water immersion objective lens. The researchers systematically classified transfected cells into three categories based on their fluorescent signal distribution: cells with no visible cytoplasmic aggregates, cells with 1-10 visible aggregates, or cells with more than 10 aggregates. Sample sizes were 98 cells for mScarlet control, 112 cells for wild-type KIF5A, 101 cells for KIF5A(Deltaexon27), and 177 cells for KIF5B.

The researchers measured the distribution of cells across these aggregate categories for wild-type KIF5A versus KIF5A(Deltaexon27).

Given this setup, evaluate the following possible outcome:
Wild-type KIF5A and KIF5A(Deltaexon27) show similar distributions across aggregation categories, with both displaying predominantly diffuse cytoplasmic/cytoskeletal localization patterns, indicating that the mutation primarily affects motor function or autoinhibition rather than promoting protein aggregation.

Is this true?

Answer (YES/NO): NO